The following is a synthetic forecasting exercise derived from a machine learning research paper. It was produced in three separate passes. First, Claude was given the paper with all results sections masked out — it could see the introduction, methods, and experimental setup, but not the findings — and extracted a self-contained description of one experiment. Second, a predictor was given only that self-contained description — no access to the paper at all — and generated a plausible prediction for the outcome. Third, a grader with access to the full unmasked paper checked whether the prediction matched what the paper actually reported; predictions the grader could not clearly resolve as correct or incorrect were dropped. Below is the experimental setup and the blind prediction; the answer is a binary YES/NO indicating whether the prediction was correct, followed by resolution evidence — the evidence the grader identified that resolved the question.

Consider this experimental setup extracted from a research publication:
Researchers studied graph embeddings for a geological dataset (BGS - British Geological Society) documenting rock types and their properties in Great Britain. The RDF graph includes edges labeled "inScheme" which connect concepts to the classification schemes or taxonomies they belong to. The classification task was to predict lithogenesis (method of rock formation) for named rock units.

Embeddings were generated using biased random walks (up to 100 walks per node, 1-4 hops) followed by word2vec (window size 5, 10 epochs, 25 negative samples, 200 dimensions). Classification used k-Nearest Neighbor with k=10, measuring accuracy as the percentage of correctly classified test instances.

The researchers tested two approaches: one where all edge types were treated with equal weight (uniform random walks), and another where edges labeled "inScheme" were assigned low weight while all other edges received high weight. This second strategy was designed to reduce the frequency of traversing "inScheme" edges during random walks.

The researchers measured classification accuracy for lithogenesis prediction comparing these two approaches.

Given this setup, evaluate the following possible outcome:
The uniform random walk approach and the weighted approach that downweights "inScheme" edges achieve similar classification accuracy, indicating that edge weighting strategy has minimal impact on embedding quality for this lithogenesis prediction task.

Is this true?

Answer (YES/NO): NO